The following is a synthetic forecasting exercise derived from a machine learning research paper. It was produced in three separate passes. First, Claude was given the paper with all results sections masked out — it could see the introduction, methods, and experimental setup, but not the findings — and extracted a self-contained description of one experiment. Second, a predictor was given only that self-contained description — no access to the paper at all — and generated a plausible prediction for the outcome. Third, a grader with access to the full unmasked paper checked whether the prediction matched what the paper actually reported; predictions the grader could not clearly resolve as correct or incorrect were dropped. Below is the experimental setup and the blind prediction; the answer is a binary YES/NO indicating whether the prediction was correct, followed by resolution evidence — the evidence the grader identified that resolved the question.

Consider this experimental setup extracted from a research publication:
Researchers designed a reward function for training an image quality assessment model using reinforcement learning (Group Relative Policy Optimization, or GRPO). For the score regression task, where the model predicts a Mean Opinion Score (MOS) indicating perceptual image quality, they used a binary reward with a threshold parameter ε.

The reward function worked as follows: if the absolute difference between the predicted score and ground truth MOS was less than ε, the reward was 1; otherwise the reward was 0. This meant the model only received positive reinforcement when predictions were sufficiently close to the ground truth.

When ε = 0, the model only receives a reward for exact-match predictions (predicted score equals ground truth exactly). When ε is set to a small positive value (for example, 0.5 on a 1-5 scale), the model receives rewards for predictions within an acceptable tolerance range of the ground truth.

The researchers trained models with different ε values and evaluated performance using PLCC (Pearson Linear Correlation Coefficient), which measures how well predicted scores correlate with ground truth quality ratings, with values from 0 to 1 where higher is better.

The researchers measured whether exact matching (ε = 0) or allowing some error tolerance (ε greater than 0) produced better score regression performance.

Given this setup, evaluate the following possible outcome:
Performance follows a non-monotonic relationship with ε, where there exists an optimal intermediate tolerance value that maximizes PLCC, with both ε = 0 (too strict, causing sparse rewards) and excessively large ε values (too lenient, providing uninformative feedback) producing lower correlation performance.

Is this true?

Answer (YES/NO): NO